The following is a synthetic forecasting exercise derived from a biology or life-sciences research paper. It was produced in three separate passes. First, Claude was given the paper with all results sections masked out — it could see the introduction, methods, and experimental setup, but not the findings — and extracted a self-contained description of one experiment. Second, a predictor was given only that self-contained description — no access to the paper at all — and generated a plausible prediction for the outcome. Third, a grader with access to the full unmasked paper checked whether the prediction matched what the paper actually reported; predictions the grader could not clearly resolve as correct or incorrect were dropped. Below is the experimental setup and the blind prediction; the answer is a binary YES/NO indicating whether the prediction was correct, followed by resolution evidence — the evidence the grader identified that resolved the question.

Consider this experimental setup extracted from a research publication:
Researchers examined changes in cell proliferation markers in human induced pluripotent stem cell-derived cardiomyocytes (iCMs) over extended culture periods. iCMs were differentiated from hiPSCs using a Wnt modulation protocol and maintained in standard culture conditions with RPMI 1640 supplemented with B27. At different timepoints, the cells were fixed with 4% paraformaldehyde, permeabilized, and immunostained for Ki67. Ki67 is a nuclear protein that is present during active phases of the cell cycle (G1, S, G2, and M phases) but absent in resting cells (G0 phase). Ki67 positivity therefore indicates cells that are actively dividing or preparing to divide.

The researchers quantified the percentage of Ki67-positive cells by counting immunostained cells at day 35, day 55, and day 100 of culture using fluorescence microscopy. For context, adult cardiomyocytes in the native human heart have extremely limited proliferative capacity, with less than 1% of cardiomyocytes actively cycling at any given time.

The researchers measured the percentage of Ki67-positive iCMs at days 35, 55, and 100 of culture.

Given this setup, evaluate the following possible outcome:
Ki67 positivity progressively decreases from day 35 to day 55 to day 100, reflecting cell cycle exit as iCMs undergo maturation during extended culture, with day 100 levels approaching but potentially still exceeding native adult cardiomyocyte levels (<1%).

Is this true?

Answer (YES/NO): NO